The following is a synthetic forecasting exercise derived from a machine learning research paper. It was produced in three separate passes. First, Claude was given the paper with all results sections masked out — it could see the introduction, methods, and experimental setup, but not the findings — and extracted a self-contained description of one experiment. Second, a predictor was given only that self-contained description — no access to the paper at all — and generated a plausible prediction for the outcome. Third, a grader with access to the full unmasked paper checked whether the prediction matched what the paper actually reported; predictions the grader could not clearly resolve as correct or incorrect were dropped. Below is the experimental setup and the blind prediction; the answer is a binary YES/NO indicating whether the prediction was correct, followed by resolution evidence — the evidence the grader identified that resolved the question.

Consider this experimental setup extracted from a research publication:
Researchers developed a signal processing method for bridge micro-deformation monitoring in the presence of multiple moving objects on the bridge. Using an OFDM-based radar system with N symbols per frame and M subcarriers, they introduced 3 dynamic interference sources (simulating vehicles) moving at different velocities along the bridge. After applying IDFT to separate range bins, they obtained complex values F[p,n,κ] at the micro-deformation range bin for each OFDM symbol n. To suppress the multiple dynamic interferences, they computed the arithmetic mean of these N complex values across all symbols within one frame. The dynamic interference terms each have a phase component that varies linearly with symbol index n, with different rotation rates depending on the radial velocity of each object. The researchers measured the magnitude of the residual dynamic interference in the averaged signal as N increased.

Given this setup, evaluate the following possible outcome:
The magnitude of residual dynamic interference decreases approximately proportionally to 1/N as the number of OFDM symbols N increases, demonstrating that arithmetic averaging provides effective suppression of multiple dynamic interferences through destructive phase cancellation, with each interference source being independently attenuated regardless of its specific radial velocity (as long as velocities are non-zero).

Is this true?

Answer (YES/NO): NO